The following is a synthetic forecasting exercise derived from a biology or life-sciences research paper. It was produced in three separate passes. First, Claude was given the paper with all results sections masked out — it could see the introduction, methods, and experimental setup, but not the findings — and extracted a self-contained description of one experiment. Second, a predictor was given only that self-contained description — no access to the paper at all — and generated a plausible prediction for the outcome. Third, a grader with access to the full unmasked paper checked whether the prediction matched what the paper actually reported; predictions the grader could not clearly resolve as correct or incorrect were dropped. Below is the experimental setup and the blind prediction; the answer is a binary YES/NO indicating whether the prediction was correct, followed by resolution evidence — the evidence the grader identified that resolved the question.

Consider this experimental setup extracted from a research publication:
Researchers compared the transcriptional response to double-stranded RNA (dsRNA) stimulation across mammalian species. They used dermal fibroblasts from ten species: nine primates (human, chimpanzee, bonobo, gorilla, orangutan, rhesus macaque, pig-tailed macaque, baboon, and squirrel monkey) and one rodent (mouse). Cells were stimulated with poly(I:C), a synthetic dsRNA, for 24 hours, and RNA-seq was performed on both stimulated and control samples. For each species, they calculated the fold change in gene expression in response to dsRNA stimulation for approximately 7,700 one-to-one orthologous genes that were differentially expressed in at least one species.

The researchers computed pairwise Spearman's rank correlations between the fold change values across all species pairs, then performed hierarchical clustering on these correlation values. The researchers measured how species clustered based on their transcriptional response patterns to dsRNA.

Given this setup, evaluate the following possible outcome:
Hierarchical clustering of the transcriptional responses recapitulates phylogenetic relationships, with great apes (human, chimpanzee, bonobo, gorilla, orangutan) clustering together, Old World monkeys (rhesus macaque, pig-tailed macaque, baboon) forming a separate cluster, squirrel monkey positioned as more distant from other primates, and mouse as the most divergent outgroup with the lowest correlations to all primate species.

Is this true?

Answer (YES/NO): YES